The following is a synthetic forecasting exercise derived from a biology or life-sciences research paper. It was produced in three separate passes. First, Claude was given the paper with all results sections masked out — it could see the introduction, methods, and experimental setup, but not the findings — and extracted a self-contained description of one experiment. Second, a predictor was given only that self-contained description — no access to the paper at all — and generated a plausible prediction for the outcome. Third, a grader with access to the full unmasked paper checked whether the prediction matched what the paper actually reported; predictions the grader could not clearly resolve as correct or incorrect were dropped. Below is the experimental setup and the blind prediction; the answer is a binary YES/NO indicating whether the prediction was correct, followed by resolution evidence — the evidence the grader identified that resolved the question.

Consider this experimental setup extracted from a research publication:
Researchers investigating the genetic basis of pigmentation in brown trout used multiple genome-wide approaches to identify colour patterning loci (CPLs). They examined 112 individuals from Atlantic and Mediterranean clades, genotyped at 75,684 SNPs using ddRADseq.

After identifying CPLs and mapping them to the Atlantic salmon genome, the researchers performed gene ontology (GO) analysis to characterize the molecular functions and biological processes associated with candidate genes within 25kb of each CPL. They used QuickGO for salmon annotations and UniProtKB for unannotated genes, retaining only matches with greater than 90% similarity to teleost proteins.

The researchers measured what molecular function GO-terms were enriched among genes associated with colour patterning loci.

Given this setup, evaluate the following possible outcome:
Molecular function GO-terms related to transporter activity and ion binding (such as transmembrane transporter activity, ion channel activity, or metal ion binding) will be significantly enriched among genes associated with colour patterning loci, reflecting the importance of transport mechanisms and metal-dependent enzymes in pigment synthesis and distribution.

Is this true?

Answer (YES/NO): YES